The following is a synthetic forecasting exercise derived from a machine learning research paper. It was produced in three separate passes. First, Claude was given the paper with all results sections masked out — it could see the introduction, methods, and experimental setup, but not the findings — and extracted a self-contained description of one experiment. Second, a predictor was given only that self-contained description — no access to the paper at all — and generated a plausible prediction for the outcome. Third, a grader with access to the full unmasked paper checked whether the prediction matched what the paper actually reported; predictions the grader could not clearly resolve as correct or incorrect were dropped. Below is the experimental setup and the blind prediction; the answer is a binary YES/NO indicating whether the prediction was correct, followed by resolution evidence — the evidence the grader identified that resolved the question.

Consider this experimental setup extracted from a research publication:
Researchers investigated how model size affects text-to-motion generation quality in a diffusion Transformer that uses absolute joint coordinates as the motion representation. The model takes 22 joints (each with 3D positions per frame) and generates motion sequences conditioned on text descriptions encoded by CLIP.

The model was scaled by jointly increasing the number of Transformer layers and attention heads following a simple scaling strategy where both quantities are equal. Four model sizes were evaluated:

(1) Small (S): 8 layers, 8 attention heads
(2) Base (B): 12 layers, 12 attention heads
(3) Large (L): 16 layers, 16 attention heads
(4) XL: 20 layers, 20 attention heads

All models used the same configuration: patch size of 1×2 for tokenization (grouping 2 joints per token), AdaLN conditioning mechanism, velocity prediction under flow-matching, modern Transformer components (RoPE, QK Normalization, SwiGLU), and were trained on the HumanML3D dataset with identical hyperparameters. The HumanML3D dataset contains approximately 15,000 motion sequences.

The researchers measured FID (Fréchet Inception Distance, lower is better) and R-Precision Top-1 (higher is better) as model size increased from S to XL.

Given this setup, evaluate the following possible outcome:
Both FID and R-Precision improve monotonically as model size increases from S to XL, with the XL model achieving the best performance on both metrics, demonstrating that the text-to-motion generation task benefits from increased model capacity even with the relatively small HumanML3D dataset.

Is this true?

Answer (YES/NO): YES